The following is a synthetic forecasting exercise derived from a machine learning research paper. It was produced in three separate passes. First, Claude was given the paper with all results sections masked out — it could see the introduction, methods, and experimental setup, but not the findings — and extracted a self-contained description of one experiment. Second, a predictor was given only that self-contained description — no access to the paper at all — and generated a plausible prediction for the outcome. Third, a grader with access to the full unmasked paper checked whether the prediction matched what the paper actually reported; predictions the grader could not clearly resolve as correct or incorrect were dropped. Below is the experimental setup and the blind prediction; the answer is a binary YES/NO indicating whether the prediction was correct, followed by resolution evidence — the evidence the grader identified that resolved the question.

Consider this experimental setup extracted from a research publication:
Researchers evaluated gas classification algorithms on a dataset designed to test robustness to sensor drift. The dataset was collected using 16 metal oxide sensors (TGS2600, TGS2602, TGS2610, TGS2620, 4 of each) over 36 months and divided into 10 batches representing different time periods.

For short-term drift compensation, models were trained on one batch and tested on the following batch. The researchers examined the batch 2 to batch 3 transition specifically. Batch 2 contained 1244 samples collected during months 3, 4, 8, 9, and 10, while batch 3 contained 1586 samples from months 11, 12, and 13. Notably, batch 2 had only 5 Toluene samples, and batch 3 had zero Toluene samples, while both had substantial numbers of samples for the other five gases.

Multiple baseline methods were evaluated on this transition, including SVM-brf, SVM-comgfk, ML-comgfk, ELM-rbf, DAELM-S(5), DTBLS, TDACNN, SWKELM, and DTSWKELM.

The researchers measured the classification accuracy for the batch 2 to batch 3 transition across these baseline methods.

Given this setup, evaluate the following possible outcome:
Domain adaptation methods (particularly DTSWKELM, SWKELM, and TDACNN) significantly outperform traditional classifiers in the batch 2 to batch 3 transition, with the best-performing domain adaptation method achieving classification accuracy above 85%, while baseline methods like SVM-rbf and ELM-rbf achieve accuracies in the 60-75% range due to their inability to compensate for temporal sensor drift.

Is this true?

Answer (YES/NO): NO